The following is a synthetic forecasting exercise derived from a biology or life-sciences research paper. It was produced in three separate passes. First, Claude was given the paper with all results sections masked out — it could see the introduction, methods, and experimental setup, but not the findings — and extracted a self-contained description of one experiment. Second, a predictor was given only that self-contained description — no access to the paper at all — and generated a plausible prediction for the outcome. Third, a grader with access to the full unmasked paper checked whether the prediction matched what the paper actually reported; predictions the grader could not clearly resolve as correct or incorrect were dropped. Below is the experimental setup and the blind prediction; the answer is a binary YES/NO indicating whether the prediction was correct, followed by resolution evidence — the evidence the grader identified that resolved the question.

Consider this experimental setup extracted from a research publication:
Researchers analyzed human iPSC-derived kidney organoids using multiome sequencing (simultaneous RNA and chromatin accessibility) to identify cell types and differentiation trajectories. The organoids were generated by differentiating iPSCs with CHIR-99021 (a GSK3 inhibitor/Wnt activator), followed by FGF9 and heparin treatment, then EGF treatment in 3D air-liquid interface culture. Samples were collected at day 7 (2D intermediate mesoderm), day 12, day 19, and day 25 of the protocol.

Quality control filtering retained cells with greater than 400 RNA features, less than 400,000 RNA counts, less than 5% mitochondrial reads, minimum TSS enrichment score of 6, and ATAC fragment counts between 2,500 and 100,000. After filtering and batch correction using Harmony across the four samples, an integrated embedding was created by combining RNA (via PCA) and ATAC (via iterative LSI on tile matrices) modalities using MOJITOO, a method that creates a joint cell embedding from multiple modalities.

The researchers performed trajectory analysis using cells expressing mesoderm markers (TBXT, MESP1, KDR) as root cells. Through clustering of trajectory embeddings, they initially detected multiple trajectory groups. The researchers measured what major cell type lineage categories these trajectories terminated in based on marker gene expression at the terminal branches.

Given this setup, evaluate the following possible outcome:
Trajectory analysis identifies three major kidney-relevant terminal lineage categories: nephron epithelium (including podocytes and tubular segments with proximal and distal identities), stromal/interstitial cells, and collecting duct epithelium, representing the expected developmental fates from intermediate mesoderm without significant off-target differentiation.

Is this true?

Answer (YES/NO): NO